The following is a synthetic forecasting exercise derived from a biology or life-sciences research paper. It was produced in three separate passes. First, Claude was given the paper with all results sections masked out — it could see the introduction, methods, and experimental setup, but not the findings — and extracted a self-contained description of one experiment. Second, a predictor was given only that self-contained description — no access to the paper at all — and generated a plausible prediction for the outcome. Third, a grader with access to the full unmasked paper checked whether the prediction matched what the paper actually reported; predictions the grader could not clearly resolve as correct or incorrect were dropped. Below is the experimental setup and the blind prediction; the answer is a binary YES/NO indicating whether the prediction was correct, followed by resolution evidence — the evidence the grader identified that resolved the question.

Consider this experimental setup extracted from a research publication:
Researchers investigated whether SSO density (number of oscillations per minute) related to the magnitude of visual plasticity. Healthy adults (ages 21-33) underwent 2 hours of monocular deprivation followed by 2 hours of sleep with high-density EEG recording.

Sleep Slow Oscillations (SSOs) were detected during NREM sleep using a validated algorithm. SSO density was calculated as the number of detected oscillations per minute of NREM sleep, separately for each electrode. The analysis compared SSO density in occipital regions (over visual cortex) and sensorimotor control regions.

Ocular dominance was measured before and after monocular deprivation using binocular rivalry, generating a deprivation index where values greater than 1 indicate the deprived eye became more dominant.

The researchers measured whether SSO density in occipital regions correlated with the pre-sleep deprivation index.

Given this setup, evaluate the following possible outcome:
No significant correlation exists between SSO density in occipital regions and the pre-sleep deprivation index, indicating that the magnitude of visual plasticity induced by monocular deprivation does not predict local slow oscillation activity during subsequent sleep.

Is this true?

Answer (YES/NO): NO